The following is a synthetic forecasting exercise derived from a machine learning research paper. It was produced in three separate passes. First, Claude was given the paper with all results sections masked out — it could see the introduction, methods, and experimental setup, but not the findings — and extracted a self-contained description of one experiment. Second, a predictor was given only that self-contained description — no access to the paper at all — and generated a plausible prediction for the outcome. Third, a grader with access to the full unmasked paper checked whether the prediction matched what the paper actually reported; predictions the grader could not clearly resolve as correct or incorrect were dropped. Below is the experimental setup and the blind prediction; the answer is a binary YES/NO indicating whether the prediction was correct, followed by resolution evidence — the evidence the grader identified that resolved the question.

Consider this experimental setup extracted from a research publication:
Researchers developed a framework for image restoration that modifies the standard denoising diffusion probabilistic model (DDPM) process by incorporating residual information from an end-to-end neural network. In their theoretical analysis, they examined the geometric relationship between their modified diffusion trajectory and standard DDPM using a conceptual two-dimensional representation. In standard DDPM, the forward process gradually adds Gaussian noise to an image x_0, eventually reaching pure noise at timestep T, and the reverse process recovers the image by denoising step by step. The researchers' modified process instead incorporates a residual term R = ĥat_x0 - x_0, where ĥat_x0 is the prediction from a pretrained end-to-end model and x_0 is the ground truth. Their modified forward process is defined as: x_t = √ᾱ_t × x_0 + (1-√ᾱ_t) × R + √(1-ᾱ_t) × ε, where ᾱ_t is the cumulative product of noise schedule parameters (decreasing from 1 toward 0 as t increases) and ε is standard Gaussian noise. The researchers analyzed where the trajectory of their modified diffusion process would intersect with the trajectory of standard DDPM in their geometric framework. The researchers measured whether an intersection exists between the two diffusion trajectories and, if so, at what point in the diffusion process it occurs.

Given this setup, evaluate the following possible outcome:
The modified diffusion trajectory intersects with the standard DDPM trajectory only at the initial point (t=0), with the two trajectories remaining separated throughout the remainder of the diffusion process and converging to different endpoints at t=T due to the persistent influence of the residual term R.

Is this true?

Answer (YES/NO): NO